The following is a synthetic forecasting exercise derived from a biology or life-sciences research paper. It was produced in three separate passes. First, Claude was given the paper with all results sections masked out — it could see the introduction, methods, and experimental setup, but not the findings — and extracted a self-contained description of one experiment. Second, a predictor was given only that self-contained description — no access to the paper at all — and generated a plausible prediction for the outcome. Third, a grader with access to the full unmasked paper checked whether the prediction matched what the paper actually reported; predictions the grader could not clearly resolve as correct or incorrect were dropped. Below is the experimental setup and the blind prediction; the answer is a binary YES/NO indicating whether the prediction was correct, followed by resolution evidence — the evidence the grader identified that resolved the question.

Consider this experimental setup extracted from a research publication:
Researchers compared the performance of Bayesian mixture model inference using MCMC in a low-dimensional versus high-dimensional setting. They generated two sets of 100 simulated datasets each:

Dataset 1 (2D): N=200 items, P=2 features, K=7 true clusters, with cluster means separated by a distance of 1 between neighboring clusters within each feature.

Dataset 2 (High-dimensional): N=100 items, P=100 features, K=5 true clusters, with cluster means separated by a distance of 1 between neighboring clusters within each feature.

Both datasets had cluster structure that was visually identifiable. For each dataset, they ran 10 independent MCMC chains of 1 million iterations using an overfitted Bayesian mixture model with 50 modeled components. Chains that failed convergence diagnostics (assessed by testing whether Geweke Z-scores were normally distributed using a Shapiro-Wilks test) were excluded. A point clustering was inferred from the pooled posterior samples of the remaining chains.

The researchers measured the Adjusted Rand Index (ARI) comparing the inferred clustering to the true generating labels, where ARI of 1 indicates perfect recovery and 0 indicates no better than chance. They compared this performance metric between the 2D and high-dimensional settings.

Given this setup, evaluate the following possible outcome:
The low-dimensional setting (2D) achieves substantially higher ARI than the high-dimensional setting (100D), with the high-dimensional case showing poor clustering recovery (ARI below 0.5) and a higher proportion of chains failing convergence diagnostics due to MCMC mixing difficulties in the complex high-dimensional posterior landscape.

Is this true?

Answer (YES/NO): NO